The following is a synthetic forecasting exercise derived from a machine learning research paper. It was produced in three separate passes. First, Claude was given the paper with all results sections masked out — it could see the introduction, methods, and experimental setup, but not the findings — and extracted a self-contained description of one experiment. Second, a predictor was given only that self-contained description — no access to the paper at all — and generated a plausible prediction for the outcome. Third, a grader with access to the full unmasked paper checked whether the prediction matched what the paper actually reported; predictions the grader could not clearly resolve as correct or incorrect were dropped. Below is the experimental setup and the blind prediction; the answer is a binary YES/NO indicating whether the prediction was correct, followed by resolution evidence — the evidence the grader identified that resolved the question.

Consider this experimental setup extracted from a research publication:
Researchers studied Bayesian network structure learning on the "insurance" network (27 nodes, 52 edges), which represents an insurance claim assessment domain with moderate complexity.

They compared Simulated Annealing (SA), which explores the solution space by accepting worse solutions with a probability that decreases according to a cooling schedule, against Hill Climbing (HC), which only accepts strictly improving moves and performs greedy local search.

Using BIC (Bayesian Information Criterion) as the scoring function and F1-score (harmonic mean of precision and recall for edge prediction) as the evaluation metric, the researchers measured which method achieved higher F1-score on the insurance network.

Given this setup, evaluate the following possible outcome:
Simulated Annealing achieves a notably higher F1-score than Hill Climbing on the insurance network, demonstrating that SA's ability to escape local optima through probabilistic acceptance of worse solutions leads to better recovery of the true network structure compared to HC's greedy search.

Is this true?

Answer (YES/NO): NO